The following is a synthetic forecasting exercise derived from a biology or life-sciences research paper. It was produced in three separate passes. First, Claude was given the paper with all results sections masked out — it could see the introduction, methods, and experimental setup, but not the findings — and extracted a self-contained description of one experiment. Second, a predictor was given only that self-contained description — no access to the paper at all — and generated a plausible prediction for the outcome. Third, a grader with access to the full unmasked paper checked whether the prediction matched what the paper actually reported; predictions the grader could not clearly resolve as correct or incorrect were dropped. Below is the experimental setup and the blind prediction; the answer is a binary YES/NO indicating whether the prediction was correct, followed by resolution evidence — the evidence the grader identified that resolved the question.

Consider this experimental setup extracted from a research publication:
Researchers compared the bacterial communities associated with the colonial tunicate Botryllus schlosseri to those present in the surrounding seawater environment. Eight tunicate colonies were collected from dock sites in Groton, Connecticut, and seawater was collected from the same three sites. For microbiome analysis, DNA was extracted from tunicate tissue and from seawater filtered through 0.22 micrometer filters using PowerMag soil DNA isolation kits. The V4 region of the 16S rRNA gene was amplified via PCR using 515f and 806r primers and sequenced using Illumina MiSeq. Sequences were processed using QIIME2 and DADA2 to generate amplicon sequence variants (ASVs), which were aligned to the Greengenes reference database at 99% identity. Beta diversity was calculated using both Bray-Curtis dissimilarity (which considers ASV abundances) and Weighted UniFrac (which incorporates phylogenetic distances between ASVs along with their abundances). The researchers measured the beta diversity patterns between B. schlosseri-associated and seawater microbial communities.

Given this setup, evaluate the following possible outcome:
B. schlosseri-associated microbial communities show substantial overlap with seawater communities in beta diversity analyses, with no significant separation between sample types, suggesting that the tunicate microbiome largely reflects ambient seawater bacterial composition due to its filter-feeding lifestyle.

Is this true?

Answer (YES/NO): NO